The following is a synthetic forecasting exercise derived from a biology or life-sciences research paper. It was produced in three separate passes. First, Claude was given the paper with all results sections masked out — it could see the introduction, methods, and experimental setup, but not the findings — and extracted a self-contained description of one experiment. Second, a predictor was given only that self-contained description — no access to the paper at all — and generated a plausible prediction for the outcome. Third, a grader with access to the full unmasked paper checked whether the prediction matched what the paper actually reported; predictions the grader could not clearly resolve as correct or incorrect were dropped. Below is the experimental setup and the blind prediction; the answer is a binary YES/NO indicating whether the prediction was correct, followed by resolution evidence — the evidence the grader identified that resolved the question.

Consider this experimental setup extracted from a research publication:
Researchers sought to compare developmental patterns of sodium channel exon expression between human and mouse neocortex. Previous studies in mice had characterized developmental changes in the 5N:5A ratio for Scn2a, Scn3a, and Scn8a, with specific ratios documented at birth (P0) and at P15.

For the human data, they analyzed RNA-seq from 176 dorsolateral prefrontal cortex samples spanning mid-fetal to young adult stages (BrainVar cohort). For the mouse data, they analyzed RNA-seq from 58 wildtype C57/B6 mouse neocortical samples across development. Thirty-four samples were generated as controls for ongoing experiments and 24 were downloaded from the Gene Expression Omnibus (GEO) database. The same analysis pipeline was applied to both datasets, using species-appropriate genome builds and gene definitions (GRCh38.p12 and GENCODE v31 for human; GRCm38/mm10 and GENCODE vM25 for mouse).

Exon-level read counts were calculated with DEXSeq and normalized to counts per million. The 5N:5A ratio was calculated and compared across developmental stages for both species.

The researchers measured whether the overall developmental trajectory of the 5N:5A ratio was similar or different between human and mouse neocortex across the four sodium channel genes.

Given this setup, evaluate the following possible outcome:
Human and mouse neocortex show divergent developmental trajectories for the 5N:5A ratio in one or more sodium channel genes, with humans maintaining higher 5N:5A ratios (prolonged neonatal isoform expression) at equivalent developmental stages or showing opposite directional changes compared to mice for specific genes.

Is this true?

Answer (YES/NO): NO